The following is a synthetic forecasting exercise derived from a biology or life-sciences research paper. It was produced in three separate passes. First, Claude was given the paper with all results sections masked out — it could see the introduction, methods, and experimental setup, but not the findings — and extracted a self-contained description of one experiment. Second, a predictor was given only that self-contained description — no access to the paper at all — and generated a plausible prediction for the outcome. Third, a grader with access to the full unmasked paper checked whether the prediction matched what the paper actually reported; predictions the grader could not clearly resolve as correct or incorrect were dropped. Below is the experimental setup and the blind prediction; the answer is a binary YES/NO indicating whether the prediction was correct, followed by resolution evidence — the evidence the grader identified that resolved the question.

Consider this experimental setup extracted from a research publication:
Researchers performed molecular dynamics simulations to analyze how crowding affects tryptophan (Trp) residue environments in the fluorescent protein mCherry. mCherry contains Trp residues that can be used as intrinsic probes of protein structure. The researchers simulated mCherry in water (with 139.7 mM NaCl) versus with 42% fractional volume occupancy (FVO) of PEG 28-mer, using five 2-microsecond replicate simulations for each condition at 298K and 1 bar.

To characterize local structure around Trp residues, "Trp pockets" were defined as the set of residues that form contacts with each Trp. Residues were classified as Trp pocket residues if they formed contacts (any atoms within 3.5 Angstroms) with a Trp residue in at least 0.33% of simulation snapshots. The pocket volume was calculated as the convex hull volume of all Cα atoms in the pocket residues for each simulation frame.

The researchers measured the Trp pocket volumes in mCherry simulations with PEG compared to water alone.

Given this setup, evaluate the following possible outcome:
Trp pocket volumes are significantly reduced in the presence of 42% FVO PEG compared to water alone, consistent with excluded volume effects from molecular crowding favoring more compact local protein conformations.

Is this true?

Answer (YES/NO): NO